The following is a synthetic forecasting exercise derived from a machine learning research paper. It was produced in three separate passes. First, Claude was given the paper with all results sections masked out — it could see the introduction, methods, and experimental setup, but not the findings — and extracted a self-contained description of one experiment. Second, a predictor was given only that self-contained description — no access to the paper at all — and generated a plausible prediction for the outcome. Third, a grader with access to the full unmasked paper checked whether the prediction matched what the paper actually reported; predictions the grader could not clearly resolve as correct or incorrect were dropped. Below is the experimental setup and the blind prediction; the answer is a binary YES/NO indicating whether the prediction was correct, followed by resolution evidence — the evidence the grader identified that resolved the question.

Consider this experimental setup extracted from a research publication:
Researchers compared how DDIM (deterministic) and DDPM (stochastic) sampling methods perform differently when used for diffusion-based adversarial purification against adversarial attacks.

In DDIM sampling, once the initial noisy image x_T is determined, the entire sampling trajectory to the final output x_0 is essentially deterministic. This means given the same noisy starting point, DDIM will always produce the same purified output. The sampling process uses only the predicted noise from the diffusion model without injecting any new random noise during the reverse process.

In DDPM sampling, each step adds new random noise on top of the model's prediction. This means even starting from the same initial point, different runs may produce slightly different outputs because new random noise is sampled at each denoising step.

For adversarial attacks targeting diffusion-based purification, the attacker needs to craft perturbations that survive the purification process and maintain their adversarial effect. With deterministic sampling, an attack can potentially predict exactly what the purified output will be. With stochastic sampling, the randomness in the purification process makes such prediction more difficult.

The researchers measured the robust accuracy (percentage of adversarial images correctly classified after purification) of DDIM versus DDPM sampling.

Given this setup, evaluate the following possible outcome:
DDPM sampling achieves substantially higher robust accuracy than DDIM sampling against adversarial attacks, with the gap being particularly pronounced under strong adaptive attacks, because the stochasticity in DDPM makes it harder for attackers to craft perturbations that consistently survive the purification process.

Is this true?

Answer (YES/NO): YES